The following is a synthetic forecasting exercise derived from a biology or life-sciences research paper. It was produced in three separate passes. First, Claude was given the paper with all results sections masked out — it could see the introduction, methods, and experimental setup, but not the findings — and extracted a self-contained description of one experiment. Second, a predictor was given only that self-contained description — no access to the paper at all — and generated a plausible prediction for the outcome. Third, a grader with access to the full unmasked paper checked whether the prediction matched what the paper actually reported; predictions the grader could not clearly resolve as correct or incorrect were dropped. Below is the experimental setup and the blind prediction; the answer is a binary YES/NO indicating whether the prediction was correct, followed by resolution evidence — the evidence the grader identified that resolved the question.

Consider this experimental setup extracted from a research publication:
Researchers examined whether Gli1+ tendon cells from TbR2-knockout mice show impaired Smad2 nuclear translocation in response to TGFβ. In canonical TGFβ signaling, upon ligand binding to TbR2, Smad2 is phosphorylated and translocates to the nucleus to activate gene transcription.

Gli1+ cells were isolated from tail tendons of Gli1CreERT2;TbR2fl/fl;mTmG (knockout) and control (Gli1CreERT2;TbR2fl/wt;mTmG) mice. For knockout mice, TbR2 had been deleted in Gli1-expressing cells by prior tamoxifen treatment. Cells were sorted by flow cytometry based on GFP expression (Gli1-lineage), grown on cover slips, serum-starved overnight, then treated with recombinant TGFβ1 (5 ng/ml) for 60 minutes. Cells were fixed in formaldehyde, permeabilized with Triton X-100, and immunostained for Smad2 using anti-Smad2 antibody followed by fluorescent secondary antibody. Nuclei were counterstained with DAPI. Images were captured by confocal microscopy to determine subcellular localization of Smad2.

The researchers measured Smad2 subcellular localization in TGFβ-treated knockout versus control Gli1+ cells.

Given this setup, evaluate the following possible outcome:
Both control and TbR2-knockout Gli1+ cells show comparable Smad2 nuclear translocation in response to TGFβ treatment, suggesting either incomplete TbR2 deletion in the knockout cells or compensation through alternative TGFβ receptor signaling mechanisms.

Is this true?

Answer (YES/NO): NO